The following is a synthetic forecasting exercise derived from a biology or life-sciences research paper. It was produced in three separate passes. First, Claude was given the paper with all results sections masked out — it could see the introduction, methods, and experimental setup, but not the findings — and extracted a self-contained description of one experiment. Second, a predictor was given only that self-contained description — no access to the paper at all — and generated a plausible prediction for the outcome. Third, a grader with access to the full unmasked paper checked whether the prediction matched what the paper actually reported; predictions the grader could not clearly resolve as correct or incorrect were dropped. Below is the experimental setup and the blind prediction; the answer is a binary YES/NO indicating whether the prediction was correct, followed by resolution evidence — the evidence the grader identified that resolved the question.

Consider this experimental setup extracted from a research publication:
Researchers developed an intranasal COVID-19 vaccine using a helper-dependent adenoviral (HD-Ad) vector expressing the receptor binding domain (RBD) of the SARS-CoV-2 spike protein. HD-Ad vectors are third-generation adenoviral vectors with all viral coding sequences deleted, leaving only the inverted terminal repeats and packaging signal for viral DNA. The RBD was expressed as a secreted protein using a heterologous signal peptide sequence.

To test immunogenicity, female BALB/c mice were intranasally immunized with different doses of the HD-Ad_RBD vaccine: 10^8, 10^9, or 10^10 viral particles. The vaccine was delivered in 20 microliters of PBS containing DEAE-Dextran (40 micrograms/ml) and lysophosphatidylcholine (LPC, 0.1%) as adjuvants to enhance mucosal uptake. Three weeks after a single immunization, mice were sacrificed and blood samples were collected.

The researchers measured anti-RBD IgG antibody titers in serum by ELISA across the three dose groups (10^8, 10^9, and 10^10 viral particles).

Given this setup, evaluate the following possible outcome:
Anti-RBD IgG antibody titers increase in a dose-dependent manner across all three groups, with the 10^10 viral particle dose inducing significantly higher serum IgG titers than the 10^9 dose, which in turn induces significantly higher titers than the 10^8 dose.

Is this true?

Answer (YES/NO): NO